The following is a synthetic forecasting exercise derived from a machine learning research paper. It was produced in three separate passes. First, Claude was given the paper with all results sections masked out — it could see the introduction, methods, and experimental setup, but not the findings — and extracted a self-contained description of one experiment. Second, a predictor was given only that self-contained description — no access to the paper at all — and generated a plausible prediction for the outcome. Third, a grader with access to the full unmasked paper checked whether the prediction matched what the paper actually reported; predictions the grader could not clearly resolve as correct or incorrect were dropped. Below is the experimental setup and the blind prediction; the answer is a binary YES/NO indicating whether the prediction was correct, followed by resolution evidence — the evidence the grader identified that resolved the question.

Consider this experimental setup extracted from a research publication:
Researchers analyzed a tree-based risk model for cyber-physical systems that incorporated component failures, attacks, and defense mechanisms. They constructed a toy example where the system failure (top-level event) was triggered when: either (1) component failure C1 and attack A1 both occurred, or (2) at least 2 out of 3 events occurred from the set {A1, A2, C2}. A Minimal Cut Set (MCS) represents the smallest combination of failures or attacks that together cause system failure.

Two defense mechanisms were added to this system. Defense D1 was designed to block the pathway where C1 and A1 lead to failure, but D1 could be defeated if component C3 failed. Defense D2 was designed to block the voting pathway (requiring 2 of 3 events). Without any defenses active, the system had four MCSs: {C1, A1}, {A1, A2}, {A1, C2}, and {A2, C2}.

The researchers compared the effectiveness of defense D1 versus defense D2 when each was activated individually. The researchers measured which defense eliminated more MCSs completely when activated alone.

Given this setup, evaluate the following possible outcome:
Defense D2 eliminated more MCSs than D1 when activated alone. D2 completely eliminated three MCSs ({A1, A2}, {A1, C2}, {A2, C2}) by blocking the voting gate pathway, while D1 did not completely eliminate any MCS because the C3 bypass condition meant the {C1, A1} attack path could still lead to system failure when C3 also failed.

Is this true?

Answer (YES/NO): YES